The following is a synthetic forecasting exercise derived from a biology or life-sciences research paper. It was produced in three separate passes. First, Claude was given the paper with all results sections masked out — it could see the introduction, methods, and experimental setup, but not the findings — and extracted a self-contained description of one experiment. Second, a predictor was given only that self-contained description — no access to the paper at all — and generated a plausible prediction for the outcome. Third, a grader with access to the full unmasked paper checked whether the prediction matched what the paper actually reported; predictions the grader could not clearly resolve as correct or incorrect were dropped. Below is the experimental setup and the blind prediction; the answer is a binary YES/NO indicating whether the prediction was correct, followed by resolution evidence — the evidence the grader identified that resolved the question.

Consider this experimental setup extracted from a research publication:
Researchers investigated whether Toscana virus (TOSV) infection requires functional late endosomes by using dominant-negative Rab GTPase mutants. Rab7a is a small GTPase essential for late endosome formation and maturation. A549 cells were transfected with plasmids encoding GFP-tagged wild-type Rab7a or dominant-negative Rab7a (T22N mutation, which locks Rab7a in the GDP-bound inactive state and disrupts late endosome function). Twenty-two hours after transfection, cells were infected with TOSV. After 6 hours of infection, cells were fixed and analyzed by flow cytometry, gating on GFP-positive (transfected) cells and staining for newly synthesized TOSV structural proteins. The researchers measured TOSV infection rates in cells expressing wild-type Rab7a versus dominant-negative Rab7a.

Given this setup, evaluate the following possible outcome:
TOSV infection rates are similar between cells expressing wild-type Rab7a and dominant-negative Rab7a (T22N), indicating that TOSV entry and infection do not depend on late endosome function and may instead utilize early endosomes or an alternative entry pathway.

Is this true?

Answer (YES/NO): NO